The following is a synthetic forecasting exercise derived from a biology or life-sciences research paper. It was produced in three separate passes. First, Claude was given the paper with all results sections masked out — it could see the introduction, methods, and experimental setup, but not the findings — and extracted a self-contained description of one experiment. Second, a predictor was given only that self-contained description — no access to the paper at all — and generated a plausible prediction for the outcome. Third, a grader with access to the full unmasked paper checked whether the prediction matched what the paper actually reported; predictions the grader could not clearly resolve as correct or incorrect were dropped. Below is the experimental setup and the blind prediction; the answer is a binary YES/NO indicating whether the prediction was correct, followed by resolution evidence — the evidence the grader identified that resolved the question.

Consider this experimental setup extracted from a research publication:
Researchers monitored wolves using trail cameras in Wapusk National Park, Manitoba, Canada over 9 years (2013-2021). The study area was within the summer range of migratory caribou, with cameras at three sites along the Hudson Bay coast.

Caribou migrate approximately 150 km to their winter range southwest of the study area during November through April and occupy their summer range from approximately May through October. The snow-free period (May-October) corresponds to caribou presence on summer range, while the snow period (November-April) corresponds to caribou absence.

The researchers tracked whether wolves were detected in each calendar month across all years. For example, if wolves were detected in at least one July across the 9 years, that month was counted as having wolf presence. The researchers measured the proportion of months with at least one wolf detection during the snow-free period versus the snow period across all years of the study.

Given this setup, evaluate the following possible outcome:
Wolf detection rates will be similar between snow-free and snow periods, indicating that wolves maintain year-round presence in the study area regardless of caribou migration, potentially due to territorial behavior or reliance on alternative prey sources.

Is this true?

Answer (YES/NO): NO